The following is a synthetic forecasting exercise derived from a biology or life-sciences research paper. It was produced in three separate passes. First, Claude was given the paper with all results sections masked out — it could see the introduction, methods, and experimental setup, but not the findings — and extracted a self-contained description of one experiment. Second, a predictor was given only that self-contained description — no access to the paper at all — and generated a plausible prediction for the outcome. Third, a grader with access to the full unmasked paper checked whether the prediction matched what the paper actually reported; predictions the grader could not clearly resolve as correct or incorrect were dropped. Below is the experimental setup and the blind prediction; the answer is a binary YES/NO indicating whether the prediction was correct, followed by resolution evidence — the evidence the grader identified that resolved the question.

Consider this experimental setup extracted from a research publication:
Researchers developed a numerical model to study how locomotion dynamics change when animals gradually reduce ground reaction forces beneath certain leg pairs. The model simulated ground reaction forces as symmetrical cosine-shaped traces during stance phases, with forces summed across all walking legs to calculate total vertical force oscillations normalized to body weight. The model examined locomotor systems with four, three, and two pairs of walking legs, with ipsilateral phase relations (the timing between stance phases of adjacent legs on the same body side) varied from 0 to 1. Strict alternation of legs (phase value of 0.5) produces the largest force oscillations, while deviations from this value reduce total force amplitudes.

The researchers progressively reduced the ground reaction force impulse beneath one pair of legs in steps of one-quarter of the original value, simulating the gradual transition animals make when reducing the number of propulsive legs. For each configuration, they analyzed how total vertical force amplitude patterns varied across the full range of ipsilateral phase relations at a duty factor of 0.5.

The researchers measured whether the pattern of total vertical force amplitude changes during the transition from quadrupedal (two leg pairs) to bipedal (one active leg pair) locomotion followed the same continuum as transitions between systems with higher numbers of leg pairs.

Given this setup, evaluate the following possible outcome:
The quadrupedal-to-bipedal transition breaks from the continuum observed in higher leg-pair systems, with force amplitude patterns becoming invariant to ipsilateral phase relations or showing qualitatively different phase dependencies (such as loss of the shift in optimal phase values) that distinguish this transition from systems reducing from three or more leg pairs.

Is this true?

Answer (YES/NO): YES